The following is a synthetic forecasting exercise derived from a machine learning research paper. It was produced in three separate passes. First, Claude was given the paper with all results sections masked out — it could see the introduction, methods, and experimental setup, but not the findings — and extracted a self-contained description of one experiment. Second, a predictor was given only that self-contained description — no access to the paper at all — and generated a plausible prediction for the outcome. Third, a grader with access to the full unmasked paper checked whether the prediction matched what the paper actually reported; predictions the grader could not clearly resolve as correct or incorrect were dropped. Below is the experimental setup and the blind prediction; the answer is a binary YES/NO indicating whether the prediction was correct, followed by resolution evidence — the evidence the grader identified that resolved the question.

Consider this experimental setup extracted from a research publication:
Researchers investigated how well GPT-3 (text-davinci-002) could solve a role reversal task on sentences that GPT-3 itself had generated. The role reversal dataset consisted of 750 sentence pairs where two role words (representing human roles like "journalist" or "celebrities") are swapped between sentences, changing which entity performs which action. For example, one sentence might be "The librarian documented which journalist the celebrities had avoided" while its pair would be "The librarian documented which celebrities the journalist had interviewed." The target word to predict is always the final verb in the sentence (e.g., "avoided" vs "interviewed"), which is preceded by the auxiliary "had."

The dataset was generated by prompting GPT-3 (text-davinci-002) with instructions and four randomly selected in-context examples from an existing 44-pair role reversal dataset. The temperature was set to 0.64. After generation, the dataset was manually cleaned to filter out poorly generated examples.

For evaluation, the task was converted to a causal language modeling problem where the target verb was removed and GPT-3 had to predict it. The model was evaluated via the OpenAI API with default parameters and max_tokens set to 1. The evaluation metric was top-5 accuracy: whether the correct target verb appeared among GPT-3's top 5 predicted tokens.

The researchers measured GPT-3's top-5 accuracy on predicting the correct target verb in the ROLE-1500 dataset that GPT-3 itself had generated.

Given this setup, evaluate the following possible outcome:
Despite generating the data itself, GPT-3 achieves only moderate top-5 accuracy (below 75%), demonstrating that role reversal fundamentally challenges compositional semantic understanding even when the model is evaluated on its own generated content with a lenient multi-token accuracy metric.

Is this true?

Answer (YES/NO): NO